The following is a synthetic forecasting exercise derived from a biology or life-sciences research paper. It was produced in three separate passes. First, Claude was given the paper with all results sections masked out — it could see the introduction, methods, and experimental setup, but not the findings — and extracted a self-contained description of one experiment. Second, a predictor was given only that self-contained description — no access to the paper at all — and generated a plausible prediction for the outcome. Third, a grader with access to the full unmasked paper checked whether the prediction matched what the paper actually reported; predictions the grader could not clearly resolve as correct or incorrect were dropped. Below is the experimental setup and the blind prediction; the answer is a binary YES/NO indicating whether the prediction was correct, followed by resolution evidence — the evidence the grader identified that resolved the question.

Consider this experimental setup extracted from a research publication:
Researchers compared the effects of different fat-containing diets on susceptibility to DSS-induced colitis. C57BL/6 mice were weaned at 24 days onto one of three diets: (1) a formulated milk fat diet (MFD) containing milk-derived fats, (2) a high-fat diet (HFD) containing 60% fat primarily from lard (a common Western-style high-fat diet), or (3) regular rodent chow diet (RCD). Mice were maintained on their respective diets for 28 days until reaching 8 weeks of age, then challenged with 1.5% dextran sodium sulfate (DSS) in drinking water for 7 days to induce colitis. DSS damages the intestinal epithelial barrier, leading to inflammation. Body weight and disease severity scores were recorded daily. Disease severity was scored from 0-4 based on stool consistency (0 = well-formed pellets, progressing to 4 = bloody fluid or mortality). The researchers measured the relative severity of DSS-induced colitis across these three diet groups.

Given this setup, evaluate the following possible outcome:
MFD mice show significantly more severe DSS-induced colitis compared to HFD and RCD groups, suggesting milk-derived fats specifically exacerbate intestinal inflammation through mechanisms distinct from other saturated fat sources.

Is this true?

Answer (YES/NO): NO